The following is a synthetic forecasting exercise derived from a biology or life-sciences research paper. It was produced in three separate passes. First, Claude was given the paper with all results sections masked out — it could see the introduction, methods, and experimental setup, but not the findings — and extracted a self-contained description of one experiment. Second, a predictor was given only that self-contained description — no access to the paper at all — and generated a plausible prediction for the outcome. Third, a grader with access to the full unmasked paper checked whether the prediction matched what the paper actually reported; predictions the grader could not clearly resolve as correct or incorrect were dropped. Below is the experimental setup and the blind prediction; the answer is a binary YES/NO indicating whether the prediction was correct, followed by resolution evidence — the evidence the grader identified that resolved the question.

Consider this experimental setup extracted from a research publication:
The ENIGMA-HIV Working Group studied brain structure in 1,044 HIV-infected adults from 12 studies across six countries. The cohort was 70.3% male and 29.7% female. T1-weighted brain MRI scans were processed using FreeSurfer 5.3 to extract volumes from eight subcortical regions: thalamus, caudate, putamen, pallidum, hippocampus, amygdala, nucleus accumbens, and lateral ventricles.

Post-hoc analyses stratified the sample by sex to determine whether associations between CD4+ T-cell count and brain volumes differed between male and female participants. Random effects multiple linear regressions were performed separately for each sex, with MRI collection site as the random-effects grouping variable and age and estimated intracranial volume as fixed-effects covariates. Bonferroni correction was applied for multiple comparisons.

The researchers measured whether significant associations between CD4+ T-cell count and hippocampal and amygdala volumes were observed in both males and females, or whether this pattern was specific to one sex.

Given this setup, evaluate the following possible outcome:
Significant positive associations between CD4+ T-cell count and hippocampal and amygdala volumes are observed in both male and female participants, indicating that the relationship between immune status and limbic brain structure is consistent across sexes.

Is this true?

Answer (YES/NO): NO